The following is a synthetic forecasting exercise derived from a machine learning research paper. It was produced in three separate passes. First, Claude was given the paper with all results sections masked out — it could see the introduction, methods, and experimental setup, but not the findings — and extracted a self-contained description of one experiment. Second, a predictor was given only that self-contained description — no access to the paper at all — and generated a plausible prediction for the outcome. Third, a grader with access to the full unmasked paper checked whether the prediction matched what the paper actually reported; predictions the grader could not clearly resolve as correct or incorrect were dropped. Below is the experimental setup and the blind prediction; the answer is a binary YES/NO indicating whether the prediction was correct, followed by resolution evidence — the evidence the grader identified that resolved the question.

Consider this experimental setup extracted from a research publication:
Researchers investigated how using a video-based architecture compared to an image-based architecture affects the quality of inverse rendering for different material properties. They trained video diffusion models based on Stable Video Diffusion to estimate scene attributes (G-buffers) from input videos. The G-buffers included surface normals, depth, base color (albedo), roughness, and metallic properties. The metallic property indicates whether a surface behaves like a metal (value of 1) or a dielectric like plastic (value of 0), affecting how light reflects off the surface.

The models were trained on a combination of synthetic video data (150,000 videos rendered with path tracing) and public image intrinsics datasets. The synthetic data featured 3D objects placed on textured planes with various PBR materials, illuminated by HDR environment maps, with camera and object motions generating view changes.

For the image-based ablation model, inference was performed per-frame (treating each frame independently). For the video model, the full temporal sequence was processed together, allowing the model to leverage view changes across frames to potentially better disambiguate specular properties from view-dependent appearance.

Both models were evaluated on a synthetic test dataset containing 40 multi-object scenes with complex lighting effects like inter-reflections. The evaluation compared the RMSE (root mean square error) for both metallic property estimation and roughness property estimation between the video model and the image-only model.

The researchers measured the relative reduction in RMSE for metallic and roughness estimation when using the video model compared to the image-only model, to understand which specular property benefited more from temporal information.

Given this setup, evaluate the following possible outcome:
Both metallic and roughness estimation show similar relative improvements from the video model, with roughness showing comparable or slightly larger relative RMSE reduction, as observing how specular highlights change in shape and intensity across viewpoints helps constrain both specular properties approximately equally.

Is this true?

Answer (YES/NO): NO